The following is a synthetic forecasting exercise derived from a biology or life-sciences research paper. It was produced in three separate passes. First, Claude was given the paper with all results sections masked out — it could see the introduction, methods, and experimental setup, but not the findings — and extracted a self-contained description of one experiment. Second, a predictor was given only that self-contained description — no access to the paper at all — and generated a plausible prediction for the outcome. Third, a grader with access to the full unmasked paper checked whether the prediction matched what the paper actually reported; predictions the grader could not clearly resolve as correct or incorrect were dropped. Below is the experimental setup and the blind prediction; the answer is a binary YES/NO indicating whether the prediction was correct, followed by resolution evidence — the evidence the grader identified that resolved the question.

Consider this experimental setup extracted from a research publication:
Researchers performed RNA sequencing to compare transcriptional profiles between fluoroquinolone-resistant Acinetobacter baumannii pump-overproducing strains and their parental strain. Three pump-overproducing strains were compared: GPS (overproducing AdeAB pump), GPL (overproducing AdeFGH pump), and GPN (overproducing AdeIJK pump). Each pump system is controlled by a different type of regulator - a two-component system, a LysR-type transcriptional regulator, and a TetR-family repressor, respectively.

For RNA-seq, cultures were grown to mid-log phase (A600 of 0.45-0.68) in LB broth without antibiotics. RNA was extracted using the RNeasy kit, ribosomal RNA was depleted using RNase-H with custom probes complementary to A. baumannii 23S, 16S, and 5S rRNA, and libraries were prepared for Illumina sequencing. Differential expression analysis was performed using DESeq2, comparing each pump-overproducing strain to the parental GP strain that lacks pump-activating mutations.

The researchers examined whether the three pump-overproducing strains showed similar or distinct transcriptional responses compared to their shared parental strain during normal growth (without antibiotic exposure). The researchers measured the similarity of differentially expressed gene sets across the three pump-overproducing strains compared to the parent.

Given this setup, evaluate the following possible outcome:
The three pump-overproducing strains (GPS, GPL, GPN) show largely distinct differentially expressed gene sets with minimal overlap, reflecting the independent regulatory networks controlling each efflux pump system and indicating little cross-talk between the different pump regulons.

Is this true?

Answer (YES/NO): NO